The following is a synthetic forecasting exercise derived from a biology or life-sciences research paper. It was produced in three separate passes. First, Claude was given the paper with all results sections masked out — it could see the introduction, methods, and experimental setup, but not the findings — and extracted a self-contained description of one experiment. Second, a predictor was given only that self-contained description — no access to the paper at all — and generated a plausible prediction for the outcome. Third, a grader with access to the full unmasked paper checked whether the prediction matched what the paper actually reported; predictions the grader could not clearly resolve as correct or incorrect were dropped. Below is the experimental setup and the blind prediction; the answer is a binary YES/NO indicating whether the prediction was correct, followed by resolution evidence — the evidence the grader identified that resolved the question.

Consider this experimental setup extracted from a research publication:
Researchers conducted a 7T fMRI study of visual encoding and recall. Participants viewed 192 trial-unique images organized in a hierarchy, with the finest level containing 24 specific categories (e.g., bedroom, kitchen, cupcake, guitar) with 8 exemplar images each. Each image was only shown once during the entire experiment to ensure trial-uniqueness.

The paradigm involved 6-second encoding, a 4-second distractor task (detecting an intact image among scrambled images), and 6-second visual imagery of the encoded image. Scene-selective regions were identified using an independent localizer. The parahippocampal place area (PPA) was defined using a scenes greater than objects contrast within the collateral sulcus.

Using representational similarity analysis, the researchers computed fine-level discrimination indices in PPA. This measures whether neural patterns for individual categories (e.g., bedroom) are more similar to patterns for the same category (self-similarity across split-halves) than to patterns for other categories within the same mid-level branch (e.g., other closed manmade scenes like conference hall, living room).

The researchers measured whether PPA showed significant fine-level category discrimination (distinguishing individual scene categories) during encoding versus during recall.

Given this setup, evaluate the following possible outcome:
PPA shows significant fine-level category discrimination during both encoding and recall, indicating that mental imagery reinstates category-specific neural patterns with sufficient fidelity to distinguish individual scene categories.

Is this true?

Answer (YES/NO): YES